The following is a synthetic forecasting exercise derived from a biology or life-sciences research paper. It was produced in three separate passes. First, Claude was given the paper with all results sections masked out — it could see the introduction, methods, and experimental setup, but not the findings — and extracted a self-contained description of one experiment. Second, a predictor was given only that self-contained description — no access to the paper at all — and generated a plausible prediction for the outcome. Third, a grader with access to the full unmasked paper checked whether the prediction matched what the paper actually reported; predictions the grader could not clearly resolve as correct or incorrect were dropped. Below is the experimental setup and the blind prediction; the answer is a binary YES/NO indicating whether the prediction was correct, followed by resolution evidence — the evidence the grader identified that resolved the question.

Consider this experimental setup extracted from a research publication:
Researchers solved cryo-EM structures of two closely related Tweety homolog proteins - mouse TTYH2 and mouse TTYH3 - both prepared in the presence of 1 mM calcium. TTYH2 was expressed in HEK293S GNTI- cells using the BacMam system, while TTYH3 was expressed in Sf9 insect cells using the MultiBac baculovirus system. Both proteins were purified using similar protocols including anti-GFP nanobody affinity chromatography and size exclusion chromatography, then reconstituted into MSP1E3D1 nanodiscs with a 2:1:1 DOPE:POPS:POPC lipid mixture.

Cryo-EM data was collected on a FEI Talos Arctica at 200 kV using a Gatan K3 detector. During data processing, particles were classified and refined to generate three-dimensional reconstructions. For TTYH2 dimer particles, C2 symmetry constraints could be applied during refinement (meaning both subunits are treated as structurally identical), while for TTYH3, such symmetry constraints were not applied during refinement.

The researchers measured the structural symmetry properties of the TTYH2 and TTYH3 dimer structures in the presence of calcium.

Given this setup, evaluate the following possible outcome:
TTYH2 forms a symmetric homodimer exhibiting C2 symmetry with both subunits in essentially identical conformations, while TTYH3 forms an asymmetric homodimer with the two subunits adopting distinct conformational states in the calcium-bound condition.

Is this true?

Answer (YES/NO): YES